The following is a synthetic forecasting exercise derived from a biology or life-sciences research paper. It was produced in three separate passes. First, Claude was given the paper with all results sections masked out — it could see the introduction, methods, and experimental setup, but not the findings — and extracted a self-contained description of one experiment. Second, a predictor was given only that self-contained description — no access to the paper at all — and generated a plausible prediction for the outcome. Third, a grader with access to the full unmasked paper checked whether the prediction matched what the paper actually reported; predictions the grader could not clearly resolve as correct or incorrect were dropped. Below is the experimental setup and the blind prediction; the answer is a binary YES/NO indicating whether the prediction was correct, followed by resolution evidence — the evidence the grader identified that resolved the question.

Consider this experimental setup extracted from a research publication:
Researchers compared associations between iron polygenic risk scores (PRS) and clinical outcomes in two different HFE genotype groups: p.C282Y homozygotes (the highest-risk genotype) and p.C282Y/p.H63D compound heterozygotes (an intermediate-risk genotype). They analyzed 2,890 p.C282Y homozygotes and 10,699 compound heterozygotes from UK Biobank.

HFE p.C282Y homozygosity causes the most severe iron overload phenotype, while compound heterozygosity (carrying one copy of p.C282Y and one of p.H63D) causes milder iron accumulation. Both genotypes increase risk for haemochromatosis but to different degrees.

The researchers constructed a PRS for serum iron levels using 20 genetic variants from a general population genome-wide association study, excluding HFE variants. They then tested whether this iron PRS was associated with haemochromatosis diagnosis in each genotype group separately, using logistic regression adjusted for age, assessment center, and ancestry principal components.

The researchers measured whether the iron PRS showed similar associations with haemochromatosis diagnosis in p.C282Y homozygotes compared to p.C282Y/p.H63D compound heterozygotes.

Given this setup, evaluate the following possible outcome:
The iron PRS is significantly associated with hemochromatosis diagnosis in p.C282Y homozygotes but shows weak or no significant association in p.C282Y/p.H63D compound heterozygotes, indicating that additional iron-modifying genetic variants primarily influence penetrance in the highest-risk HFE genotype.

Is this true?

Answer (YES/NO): YES